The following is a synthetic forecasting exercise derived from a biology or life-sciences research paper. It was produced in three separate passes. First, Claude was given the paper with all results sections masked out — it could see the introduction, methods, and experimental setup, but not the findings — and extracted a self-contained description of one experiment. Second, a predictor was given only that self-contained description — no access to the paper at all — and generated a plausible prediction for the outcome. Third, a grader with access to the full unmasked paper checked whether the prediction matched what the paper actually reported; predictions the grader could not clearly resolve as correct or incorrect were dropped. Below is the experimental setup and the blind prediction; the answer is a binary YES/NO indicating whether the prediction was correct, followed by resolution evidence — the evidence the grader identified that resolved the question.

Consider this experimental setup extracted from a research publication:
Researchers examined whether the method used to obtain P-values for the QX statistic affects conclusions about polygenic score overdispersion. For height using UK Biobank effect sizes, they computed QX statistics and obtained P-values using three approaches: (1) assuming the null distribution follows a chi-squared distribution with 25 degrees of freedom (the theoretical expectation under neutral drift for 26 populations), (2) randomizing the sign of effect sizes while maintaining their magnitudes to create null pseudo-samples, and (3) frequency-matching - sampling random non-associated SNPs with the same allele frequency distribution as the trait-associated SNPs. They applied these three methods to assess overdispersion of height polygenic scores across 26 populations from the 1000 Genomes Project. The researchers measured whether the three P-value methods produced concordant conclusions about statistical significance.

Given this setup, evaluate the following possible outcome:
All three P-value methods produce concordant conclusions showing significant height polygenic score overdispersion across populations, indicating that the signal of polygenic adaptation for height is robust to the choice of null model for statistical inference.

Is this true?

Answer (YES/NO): NO